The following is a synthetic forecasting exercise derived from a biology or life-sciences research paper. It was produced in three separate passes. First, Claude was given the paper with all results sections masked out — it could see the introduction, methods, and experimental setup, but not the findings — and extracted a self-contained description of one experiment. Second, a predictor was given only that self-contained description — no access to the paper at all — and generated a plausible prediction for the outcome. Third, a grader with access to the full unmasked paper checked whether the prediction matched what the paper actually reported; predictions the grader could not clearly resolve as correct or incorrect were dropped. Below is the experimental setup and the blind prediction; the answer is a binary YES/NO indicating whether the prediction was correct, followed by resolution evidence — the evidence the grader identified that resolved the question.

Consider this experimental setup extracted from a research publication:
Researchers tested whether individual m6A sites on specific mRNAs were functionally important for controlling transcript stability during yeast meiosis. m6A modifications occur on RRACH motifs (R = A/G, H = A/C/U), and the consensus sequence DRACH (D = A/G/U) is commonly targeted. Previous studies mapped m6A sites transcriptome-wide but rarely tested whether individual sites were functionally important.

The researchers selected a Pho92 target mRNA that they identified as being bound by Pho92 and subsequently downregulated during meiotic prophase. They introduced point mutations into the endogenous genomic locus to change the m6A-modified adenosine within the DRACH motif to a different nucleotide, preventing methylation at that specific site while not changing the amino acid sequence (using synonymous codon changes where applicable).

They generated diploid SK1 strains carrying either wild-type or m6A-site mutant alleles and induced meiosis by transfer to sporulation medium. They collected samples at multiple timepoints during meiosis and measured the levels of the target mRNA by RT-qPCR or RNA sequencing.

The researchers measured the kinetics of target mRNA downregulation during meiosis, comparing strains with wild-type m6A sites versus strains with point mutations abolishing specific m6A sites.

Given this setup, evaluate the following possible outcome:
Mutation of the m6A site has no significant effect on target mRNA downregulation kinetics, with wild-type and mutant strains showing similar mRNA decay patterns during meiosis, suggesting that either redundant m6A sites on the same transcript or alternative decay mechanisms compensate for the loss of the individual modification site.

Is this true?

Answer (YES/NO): NO